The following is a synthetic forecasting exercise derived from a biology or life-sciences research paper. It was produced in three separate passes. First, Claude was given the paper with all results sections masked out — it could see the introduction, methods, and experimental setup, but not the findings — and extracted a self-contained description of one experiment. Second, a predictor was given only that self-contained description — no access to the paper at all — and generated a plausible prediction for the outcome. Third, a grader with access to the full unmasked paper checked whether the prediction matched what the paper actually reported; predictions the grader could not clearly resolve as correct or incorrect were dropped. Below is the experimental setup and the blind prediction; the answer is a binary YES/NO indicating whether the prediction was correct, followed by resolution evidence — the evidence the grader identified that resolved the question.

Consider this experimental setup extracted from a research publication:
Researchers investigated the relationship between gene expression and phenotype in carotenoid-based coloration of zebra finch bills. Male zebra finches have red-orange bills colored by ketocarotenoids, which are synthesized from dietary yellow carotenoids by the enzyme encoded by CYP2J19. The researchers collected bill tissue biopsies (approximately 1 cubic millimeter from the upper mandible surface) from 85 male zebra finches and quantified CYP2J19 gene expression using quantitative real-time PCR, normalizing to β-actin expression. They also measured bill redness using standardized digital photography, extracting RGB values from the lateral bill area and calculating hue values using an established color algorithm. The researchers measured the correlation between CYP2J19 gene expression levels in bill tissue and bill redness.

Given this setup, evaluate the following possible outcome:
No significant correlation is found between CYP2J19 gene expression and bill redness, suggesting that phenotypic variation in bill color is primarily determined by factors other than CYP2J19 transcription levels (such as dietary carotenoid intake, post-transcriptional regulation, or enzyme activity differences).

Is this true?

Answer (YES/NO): NO